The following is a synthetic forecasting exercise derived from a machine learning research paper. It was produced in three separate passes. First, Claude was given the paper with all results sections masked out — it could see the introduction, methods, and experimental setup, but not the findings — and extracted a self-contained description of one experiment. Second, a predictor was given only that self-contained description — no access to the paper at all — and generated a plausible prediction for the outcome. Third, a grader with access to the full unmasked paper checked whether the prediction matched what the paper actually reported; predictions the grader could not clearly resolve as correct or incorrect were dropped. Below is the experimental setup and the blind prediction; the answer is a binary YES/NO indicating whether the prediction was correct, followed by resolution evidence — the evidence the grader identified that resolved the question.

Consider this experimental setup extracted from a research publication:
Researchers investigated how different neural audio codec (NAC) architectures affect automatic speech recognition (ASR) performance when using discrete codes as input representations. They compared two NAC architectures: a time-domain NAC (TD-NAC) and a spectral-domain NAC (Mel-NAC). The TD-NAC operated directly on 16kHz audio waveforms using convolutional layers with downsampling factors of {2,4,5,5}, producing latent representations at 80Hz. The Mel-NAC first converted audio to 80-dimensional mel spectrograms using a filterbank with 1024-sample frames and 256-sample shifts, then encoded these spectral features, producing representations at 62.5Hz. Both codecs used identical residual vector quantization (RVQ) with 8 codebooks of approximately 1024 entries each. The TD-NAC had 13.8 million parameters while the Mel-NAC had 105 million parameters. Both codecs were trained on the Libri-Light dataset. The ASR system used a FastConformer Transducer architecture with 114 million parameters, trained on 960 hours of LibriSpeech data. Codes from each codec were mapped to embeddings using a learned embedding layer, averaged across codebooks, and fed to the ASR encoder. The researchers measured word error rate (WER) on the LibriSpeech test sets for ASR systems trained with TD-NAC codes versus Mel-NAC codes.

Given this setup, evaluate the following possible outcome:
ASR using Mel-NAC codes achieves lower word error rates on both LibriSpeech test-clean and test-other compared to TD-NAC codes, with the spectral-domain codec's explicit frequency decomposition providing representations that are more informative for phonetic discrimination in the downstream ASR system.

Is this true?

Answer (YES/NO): NO